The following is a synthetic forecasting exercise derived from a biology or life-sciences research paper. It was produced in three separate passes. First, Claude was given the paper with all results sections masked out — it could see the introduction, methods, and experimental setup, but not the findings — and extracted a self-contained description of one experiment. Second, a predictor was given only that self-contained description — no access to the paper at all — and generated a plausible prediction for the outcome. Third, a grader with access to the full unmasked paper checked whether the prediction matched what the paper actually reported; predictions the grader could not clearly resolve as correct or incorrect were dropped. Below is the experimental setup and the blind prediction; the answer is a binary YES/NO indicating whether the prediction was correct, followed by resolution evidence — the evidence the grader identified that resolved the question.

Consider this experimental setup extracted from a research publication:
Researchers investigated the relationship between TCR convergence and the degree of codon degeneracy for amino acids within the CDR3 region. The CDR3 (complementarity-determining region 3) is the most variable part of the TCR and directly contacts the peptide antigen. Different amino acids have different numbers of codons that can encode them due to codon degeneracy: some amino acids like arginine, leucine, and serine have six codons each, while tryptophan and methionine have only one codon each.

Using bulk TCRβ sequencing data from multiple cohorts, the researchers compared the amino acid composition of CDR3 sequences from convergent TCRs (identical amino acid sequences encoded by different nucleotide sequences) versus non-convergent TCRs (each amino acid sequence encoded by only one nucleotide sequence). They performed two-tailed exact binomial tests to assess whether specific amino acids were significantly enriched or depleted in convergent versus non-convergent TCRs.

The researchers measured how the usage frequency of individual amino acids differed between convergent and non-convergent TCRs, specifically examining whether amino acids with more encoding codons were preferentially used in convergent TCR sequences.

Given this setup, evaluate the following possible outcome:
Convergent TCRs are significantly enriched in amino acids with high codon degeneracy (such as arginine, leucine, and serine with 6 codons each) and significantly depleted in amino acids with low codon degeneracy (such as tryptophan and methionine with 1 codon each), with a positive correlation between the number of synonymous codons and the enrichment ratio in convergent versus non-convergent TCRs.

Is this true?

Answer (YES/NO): NO